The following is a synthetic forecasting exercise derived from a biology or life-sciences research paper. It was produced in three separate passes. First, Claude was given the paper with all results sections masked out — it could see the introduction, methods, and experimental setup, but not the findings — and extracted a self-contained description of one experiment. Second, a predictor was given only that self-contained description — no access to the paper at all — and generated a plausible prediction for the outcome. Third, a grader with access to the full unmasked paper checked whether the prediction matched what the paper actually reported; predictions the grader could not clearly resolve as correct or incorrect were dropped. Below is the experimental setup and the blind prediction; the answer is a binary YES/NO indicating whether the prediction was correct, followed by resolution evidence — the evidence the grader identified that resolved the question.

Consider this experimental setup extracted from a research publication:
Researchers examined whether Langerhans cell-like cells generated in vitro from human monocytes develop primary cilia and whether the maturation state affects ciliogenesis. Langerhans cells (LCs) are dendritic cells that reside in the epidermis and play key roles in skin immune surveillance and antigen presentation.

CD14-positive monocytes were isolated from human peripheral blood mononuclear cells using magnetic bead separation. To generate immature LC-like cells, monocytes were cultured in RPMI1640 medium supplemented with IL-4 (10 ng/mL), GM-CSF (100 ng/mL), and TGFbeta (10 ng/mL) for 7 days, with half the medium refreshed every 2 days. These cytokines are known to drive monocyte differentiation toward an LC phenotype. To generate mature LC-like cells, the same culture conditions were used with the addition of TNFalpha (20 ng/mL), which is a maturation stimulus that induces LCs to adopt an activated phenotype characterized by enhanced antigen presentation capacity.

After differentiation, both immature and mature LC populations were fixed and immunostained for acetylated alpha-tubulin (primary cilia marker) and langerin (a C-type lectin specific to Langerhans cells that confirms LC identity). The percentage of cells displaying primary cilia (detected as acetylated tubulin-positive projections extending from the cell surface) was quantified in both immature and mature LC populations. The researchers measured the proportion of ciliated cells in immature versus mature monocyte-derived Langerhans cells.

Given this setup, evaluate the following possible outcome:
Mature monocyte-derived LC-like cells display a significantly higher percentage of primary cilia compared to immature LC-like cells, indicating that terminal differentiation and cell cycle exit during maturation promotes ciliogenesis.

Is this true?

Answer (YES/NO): NO